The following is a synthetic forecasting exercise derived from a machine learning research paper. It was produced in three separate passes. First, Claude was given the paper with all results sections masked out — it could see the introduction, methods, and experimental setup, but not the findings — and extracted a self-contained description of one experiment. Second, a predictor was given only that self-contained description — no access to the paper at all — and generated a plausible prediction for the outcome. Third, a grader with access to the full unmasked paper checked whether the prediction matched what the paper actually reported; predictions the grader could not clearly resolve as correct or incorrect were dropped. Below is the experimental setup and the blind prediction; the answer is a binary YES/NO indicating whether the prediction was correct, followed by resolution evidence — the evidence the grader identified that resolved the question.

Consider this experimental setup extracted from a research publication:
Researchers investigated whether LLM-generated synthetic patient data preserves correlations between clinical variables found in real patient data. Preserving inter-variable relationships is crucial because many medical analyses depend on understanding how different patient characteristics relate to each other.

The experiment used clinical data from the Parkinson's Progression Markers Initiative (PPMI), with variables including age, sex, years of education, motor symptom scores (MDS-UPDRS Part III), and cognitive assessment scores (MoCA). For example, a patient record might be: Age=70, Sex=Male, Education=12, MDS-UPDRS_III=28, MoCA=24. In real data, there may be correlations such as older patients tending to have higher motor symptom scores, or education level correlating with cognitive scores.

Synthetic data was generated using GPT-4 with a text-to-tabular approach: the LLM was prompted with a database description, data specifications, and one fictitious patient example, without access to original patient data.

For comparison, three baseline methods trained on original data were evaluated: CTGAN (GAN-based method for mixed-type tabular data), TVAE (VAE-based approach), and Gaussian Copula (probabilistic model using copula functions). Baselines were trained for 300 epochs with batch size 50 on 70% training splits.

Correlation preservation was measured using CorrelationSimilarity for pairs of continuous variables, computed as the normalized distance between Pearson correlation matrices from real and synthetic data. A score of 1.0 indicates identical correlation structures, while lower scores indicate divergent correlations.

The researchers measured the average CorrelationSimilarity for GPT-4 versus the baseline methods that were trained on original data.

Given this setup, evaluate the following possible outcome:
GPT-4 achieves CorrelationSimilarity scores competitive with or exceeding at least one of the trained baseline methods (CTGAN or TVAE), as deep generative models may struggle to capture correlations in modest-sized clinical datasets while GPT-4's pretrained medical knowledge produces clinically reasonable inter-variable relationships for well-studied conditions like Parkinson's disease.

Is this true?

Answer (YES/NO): YES